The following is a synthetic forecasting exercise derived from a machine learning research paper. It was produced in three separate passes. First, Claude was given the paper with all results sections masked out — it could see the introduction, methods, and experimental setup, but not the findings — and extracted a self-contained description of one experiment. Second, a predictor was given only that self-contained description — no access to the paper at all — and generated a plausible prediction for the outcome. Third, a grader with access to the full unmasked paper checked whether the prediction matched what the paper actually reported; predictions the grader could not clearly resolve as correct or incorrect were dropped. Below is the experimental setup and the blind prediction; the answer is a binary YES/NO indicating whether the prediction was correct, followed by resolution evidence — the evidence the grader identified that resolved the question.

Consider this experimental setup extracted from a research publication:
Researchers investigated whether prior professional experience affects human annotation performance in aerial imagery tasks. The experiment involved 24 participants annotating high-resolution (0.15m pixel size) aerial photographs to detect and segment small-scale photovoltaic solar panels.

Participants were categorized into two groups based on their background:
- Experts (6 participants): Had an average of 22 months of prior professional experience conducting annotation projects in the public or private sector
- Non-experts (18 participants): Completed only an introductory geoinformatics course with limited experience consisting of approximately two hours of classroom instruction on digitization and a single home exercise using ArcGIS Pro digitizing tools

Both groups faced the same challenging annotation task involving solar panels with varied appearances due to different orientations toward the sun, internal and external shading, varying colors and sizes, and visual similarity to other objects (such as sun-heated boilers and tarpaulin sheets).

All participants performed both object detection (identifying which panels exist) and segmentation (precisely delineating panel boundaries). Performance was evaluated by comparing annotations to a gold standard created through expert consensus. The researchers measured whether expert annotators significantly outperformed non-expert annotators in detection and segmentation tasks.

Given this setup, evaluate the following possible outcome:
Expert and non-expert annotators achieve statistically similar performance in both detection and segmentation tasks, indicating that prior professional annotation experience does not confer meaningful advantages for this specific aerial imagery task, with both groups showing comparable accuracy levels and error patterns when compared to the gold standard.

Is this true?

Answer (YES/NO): YES